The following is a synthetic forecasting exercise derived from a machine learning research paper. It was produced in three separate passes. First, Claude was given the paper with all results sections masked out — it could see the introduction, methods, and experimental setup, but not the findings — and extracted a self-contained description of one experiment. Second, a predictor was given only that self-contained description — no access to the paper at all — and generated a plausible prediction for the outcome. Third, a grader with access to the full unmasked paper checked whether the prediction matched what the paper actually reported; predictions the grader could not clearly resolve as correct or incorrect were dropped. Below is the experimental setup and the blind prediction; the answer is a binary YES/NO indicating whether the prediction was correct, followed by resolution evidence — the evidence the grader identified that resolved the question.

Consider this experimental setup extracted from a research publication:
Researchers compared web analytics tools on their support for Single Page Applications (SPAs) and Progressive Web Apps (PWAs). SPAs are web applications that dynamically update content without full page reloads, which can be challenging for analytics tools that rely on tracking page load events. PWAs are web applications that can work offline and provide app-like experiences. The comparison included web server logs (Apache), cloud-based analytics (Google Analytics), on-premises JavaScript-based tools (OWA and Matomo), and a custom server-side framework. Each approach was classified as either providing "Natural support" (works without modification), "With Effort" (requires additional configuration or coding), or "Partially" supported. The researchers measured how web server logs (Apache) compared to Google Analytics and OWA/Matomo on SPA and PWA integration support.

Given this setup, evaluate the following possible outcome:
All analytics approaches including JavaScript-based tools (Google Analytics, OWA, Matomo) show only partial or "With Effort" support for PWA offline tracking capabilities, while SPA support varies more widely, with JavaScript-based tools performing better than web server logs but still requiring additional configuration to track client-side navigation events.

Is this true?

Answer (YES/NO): NO